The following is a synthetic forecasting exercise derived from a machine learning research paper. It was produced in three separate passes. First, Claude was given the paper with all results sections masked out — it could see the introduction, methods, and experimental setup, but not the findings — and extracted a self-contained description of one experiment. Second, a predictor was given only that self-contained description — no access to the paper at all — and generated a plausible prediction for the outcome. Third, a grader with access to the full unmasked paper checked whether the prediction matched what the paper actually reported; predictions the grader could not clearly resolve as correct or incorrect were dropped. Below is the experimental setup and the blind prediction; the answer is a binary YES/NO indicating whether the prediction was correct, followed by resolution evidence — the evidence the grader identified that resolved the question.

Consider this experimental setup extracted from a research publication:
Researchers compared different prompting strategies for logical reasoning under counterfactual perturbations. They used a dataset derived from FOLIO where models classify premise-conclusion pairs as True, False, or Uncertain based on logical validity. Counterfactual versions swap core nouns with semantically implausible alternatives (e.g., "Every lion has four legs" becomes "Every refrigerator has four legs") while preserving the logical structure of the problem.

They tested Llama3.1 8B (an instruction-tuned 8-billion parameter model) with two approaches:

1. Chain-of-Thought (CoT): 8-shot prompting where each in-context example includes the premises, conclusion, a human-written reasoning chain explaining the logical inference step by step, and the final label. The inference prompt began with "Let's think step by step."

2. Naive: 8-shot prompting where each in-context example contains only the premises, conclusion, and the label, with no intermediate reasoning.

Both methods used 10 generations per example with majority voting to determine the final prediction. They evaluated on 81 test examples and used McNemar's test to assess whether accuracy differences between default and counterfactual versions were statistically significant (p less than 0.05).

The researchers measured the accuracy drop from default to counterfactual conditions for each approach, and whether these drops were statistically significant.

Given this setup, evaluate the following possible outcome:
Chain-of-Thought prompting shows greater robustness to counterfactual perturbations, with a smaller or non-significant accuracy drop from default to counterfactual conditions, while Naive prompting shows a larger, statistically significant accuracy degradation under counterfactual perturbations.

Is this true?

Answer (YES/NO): YES